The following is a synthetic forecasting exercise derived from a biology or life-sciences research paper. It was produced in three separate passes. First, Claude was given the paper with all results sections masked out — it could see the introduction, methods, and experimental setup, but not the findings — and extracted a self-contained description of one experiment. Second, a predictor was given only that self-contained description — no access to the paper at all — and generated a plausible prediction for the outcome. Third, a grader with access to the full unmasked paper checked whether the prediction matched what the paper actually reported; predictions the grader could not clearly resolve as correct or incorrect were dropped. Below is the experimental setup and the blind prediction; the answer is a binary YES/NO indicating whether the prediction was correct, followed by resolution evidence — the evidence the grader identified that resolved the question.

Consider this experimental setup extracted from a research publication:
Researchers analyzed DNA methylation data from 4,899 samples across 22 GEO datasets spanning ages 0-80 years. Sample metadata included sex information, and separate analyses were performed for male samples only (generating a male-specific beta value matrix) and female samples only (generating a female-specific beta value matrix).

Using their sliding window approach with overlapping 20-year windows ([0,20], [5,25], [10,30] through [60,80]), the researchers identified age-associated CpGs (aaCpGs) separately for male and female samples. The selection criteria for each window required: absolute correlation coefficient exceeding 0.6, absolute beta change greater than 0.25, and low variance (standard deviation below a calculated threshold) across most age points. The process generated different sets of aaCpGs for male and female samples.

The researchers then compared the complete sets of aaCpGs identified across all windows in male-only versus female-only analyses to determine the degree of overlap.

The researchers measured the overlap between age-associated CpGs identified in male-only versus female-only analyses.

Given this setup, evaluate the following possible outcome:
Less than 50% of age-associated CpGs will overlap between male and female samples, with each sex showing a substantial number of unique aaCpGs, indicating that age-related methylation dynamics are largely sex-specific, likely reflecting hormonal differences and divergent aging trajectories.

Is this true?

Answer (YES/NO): NO